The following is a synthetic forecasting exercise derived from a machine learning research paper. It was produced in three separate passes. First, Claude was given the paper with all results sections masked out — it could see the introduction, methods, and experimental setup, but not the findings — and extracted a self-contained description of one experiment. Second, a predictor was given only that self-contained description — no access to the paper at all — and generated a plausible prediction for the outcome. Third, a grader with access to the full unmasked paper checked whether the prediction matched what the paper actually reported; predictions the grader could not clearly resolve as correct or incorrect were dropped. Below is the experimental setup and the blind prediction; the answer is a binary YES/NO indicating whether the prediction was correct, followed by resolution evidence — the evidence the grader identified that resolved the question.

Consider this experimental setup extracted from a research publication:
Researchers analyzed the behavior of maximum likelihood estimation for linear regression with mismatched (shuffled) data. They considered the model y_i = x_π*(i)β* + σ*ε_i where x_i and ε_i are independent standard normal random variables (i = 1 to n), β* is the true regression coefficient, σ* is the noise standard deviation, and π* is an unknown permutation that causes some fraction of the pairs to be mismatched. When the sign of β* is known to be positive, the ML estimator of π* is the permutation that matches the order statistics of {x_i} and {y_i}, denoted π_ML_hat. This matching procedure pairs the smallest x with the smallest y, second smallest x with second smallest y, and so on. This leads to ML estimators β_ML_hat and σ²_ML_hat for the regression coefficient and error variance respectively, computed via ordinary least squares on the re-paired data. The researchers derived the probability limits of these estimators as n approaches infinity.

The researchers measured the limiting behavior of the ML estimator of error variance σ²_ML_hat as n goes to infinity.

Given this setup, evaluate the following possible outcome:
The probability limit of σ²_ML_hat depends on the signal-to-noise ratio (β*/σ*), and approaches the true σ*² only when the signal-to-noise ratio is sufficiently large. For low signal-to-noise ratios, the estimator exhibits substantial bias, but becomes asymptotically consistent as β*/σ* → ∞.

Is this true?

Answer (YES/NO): NO